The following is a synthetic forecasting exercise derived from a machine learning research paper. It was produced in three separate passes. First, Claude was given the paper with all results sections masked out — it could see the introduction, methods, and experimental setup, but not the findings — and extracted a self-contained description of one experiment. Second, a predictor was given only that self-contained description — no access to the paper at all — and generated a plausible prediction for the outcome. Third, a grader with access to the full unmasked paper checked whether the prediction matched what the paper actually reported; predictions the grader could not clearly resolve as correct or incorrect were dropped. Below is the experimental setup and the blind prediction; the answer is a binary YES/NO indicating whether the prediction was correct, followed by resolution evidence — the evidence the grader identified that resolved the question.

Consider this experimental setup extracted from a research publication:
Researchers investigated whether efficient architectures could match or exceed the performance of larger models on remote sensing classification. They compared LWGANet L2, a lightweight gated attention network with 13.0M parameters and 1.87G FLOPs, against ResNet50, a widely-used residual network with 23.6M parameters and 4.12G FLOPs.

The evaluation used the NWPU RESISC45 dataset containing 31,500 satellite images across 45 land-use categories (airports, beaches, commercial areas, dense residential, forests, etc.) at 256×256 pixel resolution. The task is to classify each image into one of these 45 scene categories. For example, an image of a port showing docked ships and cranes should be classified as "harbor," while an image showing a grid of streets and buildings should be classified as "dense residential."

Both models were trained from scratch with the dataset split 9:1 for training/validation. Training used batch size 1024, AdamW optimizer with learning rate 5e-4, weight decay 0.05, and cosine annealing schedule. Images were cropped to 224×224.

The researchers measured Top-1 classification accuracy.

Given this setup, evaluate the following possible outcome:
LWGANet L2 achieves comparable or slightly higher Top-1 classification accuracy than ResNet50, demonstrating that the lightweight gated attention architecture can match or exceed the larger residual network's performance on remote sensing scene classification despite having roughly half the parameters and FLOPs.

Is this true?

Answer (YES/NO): YES